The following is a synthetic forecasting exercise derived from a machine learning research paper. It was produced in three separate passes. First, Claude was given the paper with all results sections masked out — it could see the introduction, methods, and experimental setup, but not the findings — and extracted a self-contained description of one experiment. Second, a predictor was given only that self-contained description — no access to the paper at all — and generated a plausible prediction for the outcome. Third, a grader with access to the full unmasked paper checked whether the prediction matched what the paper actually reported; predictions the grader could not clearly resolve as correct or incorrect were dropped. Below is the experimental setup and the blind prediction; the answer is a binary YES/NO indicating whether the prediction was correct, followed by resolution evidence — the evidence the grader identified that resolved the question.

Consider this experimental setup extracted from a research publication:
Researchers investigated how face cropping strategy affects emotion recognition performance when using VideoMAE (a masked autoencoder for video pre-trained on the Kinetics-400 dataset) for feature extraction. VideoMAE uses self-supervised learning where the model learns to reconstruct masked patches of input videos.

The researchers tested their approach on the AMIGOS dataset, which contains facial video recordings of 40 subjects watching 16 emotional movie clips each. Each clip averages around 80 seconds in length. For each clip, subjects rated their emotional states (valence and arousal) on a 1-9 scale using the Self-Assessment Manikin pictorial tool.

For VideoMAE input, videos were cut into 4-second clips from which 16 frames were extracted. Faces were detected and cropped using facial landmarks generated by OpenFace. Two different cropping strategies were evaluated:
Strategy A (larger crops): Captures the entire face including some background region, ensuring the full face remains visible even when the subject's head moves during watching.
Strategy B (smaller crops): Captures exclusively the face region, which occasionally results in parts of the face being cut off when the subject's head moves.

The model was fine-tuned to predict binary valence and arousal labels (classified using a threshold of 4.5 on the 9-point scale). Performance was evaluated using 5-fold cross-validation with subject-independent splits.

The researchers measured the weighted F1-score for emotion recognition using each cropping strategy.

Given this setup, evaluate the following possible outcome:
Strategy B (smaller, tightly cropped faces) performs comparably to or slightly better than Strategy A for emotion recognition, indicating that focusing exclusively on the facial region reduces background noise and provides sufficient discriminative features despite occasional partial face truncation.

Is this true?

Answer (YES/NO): NO